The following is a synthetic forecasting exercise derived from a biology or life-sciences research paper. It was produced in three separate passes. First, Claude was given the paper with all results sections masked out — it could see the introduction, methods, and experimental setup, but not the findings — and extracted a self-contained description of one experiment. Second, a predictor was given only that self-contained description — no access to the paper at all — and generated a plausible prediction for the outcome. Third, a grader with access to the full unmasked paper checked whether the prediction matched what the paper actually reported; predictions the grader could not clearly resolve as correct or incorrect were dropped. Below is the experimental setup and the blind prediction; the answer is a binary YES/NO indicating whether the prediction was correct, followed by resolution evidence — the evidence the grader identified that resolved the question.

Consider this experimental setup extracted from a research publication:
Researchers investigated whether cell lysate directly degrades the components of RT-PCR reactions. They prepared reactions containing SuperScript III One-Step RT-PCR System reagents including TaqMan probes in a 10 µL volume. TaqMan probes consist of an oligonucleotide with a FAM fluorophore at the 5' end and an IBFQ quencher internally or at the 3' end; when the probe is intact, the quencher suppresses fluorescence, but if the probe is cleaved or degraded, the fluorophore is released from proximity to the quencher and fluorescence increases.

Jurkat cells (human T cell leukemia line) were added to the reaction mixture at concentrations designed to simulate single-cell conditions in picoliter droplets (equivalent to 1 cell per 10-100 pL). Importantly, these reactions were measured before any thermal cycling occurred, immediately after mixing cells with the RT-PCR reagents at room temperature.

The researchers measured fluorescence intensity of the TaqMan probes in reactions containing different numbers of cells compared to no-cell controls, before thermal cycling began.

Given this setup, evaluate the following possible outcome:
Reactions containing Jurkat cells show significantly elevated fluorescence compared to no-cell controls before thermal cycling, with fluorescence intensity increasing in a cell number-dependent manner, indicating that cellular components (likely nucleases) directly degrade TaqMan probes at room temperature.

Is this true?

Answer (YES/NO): YES